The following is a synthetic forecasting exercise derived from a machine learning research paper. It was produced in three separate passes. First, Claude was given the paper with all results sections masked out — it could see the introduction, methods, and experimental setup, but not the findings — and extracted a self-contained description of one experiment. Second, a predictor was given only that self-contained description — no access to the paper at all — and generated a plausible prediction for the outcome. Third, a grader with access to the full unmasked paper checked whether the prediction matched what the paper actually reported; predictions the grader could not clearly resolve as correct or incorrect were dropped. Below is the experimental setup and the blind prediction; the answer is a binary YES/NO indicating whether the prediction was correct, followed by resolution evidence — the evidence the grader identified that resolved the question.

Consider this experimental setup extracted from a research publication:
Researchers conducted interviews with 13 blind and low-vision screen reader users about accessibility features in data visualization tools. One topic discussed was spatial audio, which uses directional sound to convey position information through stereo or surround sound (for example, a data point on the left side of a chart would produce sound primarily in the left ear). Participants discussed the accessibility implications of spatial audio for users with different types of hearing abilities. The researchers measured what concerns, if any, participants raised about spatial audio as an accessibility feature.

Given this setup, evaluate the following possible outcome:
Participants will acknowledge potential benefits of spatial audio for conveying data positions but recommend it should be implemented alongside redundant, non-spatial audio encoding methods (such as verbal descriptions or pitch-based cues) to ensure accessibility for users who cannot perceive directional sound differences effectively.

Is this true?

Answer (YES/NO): NO